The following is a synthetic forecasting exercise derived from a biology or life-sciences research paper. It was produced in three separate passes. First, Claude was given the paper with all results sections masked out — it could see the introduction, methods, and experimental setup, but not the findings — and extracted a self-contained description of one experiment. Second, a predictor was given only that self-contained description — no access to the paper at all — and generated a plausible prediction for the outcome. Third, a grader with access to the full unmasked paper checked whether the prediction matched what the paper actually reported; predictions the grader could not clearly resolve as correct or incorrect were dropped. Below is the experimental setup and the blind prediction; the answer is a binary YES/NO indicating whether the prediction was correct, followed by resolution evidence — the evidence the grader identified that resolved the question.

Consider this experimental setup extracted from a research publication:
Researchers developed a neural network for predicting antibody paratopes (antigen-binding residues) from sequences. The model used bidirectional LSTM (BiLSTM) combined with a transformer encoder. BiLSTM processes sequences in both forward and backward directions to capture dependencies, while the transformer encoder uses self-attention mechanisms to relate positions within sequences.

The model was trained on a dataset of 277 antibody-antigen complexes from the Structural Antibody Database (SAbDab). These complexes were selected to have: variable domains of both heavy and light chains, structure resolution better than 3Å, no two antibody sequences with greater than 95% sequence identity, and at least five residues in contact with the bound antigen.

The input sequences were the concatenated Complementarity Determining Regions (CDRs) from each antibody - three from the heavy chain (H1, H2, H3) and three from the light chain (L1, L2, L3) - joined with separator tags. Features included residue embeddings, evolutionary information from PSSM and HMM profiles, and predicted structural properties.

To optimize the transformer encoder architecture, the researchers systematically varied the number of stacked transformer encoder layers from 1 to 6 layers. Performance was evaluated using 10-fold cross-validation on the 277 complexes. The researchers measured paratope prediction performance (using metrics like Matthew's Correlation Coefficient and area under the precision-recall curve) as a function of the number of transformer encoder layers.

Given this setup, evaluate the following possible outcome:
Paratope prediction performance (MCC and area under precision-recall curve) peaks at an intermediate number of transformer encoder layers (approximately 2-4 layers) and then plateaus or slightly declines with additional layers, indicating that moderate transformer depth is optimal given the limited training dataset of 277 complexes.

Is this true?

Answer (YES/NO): YES